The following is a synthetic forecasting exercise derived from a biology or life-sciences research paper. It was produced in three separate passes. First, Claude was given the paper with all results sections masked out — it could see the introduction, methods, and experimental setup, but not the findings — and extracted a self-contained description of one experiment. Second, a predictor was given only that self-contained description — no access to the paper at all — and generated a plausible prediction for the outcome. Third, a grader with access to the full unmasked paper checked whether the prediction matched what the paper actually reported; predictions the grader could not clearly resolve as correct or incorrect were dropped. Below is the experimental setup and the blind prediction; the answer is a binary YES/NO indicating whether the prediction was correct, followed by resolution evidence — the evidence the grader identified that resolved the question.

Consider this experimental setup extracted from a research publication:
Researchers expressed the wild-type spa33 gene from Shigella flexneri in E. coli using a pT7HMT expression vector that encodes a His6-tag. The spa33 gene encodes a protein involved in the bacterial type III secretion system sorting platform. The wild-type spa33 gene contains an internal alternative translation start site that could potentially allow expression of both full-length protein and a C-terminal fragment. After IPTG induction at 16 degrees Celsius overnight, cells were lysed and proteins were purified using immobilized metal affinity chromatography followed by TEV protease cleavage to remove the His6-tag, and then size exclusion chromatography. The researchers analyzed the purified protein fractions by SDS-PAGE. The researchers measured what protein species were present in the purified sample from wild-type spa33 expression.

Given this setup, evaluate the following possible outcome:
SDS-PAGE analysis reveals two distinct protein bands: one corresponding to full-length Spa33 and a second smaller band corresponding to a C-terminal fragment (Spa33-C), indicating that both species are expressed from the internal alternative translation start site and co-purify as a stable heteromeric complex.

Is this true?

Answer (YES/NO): YES